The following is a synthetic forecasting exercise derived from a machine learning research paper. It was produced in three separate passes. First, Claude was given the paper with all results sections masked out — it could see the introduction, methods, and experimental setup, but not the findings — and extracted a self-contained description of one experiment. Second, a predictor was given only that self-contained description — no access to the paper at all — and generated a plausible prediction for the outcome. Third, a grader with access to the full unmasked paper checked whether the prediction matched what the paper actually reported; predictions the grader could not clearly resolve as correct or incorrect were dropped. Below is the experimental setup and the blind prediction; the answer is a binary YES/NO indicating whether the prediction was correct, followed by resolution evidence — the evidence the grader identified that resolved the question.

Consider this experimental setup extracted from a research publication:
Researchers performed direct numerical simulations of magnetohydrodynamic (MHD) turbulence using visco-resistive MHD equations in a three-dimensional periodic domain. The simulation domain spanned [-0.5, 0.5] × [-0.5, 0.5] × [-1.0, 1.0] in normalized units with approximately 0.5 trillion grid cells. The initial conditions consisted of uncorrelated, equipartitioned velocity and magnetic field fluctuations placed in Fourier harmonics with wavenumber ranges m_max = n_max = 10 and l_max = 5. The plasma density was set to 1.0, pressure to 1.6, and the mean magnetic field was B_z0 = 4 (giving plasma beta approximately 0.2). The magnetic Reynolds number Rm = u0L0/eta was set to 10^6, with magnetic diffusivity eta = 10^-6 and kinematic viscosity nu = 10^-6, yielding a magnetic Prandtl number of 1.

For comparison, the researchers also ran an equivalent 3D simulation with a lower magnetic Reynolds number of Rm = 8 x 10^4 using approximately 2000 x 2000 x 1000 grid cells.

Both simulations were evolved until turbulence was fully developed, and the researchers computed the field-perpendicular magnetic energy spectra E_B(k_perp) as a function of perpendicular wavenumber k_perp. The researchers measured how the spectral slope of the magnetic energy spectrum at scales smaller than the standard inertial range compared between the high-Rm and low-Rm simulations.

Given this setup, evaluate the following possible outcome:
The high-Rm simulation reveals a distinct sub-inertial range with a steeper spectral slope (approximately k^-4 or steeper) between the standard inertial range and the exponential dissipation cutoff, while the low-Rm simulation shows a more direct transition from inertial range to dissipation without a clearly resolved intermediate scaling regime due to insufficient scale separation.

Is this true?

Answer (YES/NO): NO